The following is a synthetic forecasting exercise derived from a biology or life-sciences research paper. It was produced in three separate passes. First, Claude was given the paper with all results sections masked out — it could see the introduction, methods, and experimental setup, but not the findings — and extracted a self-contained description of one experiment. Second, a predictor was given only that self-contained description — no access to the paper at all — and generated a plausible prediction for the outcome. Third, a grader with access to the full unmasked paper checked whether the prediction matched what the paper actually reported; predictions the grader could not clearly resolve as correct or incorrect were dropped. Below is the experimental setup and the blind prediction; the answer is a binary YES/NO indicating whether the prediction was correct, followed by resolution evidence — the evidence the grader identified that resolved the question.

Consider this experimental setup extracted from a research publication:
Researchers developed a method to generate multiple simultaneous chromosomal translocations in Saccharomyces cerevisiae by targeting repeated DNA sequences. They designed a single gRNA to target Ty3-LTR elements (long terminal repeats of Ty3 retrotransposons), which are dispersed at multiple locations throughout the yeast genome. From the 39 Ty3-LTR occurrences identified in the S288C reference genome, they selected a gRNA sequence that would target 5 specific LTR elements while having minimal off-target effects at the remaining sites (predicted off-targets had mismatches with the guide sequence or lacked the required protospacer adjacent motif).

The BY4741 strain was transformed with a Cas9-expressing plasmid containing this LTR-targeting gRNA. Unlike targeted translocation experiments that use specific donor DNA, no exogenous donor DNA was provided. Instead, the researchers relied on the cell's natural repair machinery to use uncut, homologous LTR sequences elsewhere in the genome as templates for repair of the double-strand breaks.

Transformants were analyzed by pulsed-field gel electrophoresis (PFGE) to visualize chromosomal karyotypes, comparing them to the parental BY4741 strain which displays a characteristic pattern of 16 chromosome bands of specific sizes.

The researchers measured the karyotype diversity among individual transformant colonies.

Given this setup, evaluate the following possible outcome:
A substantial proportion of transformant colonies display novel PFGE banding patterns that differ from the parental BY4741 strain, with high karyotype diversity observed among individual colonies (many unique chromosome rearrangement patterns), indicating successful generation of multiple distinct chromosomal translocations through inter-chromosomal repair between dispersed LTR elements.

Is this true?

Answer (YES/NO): YES